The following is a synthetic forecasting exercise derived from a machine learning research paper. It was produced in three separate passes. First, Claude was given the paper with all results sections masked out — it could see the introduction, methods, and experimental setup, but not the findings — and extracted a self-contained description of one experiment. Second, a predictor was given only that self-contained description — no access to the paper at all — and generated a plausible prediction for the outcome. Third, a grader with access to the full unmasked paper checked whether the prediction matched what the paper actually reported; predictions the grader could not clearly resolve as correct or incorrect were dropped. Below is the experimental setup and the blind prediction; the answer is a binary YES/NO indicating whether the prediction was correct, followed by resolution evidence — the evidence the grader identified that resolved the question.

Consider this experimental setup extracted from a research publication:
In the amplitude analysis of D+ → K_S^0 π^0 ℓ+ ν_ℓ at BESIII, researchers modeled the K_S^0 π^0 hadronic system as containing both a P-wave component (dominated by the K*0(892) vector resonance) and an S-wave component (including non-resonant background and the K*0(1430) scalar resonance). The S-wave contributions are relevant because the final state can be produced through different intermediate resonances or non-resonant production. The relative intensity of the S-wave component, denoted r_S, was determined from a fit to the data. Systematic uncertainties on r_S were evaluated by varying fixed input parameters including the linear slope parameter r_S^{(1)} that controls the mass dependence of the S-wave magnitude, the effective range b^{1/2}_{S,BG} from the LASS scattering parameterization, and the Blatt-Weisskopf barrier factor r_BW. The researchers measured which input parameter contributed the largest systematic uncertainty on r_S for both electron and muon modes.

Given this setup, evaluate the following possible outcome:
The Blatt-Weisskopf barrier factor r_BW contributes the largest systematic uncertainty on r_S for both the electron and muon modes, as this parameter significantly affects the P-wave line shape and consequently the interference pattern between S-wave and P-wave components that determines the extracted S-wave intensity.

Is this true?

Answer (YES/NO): NO